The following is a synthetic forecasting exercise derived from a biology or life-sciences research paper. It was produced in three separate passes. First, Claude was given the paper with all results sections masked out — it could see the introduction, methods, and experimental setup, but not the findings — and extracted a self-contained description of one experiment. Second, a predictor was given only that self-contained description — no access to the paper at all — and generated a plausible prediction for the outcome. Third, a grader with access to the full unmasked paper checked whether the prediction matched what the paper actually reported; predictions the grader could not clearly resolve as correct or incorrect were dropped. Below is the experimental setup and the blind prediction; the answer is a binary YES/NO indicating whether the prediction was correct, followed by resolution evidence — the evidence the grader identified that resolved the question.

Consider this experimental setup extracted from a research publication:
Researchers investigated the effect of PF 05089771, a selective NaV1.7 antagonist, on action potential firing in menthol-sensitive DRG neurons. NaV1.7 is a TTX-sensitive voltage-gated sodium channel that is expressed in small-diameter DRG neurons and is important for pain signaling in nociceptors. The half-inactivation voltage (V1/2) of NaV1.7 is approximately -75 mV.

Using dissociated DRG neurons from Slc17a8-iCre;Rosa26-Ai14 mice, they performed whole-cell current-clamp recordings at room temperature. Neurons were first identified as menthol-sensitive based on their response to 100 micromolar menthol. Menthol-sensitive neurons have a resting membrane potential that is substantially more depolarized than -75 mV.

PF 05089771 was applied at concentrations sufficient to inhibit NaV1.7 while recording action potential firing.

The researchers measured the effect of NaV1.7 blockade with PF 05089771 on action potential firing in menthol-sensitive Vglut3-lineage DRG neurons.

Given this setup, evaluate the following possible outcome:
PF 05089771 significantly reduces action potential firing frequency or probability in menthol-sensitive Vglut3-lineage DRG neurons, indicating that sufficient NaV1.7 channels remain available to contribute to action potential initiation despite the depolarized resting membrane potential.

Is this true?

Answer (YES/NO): NO